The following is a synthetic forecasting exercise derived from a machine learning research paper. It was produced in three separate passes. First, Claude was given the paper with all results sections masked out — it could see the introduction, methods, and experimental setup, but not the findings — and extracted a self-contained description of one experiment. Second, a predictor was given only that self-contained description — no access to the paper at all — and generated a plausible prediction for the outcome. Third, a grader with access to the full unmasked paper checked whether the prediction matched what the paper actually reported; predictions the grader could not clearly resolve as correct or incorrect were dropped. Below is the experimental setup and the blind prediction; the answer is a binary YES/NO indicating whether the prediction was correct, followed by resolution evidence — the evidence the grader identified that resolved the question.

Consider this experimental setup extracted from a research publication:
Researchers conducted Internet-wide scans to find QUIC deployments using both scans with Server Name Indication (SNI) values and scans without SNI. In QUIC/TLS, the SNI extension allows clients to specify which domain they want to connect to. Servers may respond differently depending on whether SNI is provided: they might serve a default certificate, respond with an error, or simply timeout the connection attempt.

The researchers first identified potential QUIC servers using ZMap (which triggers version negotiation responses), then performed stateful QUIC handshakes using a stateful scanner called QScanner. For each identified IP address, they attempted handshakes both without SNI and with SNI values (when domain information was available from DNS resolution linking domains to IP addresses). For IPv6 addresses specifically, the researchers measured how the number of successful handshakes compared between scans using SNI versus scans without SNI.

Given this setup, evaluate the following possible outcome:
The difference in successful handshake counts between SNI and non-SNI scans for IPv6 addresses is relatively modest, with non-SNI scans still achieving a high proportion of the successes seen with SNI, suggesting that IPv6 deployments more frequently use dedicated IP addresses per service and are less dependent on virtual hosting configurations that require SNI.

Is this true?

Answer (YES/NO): NO